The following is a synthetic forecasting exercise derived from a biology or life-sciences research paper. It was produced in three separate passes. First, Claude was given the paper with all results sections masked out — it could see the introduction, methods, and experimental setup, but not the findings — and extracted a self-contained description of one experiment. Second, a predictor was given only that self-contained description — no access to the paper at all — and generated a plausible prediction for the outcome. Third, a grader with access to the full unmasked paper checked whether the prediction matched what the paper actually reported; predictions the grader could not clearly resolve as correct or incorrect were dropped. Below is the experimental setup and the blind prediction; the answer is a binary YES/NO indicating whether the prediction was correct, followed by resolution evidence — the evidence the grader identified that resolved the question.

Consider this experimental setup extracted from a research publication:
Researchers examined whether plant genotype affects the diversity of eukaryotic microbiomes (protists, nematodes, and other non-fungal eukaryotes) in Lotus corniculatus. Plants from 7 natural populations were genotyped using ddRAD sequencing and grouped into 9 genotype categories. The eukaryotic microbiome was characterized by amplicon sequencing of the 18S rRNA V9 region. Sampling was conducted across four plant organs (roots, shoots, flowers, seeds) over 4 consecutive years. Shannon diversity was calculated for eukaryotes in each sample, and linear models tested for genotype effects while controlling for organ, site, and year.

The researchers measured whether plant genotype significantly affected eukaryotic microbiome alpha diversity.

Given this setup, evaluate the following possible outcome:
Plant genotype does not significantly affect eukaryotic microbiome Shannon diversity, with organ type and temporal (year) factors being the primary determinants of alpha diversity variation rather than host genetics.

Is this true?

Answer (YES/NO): NO